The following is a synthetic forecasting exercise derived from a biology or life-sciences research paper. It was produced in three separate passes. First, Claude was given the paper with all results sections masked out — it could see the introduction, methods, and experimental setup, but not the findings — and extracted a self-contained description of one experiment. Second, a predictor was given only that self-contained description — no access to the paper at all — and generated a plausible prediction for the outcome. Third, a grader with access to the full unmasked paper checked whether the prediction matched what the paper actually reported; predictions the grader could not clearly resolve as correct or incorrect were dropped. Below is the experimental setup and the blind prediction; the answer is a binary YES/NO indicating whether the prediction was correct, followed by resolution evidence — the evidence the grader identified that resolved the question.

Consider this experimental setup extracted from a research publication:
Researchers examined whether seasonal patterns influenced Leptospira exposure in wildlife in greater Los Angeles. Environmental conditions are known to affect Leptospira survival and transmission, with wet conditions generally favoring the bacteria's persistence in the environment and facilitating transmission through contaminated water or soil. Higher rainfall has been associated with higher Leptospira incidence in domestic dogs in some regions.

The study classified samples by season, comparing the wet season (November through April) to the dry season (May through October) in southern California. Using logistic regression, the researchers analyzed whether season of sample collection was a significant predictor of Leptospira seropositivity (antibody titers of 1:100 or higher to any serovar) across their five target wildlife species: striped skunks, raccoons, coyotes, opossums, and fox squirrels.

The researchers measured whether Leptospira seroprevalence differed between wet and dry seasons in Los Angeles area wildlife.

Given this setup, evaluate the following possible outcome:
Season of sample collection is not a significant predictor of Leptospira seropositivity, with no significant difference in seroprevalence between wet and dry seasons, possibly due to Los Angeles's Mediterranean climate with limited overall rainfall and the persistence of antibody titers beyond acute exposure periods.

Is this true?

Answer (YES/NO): YES